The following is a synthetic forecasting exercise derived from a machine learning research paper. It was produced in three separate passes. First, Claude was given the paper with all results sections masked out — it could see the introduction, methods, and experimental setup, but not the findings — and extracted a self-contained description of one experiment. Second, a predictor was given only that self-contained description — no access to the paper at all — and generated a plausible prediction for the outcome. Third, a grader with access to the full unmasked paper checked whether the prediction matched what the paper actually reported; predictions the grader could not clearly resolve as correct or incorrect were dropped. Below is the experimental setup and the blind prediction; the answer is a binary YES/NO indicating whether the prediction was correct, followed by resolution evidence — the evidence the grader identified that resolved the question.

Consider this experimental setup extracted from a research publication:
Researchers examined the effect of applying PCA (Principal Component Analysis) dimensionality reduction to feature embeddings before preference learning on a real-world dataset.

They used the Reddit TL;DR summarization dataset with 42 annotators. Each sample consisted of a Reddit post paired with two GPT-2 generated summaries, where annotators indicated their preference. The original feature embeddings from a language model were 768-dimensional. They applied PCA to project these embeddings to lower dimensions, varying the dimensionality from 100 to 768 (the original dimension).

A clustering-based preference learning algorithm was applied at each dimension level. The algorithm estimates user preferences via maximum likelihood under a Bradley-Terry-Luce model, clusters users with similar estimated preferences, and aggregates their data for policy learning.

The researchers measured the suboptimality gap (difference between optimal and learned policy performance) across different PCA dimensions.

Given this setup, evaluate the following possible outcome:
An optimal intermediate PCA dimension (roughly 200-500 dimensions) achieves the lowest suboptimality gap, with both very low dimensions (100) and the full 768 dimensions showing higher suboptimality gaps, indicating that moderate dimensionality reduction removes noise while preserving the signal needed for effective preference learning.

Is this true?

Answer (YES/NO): NO